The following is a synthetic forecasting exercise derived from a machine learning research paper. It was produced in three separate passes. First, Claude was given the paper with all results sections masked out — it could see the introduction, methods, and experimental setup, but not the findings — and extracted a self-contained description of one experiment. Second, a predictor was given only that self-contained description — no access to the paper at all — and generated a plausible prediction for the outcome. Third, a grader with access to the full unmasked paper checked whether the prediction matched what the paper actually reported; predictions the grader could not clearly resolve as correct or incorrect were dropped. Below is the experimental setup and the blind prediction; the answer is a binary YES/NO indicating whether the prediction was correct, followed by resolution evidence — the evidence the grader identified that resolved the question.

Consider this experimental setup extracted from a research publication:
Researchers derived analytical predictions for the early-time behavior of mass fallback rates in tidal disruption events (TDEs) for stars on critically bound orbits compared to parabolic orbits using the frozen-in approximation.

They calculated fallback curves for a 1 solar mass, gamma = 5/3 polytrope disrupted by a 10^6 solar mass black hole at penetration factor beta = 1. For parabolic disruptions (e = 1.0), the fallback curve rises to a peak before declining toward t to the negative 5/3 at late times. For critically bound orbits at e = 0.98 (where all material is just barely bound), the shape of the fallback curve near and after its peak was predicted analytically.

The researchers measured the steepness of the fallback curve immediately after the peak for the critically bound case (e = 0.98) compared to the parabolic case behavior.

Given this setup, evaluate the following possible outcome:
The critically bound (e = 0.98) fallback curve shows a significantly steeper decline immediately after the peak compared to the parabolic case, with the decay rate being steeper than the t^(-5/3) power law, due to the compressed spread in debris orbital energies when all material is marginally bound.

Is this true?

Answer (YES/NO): YES